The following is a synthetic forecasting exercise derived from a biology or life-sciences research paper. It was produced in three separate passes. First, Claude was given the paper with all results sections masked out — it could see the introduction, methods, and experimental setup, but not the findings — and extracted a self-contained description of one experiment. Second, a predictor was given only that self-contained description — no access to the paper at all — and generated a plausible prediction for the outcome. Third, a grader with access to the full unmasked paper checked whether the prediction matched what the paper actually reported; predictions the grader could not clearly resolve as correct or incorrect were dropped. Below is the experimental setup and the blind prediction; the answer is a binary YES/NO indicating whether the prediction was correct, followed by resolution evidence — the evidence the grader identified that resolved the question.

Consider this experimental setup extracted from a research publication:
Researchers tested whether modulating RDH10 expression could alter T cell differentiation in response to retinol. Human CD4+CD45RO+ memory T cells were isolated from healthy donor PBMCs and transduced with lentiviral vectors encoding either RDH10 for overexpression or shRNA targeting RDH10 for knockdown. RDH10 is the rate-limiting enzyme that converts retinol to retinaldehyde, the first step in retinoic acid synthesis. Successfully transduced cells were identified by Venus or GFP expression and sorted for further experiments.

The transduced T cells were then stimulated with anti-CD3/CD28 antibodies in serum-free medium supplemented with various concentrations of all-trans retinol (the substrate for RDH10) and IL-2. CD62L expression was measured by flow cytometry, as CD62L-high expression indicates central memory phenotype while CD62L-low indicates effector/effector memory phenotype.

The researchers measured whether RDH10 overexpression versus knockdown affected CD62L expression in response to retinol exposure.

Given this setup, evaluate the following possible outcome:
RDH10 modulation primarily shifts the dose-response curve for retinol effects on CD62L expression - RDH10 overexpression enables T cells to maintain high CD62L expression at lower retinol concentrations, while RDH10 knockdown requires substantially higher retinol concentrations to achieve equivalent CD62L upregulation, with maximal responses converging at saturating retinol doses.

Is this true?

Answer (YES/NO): NO